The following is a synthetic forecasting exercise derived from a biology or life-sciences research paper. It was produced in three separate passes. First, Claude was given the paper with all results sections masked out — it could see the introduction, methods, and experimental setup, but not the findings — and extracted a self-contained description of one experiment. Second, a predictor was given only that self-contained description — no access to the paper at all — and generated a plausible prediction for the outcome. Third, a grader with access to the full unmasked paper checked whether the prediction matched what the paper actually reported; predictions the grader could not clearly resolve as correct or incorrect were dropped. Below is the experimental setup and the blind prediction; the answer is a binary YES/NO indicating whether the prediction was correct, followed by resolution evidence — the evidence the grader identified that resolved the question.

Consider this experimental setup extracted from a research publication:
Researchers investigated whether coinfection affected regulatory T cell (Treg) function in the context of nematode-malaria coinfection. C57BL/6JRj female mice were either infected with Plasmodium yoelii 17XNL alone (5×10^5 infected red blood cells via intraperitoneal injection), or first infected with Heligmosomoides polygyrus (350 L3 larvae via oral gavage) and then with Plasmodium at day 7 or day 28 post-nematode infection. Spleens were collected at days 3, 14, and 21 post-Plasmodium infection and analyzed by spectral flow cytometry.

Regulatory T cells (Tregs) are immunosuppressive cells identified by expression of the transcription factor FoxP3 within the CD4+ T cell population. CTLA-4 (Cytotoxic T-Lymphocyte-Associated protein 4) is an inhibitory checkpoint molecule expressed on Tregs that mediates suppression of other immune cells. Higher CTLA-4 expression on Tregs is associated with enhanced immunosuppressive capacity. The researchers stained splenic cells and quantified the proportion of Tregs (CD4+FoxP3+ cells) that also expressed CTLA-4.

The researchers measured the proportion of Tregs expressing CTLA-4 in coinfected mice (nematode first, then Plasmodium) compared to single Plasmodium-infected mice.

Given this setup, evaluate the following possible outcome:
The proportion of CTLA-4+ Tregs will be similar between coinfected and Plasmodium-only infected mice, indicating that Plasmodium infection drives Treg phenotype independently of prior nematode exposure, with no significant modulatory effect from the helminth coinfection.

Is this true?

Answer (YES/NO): NO